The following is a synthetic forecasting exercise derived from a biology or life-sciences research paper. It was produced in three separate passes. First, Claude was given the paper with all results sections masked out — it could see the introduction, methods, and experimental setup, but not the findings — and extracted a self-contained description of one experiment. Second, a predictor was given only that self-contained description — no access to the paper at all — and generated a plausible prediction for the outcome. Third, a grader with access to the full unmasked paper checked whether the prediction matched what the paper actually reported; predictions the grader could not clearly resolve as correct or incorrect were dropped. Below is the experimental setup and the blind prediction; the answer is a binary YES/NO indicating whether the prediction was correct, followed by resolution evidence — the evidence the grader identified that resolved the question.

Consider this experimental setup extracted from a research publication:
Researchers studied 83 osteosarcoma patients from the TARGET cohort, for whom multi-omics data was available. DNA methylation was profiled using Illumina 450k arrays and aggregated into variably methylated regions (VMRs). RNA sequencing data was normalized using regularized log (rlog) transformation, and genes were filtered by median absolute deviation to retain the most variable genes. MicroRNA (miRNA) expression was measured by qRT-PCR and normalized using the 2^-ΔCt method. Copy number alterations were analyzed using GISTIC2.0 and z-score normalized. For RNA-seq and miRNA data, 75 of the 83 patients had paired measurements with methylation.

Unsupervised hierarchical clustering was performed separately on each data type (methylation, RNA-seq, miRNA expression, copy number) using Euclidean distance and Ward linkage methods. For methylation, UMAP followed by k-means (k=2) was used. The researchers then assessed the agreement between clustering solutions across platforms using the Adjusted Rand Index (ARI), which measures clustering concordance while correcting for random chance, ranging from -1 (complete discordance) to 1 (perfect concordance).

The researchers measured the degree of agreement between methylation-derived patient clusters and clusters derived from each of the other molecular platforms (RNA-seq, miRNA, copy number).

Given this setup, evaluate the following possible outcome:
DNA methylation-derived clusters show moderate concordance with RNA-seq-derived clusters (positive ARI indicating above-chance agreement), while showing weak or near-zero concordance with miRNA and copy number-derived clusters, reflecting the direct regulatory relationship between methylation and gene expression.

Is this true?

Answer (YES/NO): NO